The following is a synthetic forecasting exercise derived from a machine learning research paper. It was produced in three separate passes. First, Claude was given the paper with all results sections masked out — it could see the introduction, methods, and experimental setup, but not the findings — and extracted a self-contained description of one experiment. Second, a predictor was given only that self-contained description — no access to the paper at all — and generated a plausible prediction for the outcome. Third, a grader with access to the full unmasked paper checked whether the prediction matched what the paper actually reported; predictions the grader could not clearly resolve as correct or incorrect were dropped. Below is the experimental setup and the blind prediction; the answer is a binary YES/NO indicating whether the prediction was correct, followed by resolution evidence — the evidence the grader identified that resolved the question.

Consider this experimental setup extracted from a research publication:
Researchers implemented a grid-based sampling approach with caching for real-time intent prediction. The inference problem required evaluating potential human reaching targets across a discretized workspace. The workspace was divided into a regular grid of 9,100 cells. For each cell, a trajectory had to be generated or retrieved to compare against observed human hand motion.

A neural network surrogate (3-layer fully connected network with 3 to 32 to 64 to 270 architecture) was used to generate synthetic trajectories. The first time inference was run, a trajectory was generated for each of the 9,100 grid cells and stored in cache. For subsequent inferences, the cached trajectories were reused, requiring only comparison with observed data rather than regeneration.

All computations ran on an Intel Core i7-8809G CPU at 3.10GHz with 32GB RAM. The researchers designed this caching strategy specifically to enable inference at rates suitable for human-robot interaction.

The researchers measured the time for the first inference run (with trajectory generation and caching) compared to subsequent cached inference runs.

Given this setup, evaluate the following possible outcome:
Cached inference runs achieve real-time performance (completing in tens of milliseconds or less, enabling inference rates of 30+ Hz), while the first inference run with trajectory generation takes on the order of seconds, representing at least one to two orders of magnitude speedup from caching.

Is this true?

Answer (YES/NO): NO